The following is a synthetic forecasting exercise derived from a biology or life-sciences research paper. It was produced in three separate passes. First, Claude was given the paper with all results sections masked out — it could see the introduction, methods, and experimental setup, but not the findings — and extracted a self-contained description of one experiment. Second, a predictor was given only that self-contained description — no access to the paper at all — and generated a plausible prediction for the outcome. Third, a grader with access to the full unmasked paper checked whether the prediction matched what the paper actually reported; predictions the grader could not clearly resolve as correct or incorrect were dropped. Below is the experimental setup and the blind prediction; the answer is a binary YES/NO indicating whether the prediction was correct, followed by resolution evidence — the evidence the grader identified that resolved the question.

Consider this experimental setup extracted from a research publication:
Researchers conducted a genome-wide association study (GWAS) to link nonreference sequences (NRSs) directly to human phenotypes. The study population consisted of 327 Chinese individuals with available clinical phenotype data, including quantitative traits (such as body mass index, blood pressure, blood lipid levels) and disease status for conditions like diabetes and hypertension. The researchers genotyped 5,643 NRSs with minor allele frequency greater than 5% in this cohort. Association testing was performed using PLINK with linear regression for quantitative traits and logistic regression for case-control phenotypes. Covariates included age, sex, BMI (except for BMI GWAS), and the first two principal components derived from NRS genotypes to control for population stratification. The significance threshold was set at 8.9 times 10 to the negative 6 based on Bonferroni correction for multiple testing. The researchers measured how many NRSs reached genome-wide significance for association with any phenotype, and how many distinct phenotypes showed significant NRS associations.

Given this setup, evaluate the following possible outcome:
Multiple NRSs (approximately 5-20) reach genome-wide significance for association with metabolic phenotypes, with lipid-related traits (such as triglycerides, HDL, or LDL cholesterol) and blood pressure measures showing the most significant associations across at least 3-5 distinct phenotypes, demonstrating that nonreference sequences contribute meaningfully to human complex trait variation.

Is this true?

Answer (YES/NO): NO